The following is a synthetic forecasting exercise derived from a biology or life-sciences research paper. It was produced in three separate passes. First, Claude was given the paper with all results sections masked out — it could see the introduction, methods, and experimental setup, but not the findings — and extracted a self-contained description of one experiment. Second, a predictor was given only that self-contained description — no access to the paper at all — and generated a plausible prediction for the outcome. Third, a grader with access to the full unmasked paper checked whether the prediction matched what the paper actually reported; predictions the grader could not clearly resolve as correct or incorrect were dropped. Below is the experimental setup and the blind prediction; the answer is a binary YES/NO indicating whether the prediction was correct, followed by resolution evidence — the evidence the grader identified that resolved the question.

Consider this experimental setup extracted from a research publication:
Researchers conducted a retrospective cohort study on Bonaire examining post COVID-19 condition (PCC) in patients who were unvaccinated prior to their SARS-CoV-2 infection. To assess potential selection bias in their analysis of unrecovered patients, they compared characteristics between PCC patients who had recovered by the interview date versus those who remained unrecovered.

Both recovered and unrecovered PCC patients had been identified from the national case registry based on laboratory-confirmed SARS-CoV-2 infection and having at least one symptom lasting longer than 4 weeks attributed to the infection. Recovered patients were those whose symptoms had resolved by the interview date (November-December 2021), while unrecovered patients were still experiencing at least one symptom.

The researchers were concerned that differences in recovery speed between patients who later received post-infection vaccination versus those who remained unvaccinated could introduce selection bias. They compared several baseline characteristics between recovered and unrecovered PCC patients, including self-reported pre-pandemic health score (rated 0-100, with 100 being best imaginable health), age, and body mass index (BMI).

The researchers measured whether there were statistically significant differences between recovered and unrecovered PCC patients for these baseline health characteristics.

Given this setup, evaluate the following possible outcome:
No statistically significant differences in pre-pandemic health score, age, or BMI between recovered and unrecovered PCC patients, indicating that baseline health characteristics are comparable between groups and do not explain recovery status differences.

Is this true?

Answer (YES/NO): YES